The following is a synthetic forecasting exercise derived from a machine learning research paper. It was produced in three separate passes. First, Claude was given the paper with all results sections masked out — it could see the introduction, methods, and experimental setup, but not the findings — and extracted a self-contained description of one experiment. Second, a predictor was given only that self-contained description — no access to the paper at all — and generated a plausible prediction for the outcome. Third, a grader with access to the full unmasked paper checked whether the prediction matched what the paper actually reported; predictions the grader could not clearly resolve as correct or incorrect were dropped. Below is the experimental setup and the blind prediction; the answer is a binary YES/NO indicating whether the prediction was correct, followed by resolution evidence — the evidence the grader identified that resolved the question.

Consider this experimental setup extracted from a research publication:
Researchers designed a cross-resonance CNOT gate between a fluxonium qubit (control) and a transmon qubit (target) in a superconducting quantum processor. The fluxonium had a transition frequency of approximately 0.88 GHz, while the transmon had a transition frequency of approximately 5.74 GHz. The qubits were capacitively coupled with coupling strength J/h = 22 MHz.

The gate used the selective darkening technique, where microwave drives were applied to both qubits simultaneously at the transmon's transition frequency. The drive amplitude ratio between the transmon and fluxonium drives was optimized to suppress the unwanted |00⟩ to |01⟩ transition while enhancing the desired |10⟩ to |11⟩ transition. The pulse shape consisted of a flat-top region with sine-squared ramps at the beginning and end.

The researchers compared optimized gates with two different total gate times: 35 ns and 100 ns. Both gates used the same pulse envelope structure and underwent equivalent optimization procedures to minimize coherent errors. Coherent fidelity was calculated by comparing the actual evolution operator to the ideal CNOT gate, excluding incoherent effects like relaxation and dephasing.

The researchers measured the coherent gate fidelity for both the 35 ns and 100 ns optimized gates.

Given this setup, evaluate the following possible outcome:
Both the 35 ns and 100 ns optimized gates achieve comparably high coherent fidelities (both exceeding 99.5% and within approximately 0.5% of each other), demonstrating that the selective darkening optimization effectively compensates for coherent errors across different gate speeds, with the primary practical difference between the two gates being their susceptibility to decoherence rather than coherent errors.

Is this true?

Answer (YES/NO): YES